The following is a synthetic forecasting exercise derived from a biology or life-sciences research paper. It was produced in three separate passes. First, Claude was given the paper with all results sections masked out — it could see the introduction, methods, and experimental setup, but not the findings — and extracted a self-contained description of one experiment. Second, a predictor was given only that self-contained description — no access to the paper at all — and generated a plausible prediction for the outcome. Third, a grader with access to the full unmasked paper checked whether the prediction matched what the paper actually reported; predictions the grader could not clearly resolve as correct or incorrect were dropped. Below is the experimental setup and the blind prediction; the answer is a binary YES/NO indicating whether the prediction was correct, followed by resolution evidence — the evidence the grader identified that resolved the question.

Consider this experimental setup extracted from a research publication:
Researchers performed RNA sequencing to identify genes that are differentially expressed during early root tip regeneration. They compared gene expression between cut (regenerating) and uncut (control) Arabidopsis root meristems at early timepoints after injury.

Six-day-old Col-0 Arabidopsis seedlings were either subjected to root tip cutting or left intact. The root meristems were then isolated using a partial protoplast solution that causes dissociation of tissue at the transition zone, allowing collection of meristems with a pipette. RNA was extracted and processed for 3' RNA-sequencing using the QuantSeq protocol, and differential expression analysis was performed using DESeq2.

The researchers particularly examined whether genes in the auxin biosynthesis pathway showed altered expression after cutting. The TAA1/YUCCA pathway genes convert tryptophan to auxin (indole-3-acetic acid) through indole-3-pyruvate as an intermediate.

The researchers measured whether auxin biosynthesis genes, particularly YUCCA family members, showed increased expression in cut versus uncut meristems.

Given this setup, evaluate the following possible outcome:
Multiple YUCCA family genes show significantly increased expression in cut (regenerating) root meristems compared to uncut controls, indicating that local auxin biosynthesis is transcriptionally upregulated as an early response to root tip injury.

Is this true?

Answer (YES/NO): YES